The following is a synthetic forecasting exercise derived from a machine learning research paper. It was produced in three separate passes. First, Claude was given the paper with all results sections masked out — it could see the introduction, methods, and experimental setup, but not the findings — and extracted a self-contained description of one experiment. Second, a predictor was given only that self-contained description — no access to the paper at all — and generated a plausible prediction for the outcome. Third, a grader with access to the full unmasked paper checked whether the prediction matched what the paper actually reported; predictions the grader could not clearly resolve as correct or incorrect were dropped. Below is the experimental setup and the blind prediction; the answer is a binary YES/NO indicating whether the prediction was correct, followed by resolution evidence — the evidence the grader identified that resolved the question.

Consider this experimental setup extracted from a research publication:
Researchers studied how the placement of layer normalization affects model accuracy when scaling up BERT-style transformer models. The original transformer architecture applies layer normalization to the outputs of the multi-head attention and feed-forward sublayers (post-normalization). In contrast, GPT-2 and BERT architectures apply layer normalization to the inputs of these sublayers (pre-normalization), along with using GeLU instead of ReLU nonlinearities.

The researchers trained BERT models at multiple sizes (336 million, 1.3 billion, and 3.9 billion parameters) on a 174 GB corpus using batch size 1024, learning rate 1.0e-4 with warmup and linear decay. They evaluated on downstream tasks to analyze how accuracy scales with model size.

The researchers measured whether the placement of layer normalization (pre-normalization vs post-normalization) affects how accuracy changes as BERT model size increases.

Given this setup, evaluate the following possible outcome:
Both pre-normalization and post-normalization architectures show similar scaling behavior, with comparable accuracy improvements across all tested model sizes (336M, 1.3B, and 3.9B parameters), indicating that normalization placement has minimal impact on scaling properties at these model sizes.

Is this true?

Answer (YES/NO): NO